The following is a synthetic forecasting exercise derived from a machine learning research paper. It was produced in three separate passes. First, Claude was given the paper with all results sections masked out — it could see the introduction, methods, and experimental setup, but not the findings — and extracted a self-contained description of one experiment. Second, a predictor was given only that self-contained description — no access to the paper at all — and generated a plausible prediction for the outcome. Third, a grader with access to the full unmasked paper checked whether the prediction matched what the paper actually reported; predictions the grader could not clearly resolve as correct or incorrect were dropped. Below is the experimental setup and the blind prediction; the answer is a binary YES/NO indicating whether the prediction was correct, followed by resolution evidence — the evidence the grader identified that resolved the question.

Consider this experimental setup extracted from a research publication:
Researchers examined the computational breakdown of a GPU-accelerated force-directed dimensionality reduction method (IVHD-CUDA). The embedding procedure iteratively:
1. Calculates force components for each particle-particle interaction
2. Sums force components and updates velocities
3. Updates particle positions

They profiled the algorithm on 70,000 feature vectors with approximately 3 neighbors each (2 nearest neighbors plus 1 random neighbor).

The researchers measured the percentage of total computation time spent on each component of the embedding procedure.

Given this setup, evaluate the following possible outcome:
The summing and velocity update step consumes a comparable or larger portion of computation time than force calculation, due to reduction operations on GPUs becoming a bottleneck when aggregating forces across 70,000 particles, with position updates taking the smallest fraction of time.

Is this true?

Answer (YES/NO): NO